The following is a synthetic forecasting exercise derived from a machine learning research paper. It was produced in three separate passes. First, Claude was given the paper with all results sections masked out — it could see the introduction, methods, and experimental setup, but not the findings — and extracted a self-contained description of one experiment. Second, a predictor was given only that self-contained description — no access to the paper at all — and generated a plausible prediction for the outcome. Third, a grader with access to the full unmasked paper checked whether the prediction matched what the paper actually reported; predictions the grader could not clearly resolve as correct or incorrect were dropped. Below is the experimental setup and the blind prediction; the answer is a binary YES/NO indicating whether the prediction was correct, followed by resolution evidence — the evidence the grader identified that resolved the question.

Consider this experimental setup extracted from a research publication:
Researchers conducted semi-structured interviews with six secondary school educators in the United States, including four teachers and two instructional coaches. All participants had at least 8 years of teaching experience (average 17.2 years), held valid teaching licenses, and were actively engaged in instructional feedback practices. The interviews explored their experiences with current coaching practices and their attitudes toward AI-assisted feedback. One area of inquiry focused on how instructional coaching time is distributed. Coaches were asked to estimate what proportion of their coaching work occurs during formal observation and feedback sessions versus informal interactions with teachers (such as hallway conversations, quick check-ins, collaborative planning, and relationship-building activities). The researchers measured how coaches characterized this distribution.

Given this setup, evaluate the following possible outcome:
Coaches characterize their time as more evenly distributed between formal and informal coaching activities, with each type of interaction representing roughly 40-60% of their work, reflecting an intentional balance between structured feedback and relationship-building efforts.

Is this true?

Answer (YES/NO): NO